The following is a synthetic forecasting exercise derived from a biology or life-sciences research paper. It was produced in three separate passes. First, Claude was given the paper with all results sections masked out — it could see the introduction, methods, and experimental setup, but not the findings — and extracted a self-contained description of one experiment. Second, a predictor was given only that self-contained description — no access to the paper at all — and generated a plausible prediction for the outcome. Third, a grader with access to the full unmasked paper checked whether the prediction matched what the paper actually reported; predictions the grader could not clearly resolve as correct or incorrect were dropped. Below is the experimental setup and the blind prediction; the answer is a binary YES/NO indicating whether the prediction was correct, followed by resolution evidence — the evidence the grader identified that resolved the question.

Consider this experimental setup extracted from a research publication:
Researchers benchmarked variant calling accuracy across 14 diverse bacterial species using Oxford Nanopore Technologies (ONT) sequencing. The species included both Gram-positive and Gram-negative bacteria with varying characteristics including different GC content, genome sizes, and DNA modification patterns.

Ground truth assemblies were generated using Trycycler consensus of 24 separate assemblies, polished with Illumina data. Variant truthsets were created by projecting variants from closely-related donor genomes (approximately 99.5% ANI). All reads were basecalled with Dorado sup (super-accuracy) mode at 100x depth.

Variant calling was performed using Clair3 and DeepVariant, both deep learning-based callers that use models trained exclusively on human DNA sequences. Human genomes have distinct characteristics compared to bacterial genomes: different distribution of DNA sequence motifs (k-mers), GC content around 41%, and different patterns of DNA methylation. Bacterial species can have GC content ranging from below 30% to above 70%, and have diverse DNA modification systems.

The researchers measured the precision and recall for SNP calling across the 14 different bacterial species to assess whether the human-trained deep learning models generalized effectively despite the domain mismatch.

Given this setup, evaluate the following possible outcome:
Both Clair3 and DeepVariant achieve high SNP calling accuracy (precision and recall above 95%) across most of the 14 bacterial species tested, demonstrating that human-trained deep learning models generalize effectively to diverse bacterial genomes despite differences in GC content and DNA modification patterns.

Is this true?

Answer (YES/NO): YES